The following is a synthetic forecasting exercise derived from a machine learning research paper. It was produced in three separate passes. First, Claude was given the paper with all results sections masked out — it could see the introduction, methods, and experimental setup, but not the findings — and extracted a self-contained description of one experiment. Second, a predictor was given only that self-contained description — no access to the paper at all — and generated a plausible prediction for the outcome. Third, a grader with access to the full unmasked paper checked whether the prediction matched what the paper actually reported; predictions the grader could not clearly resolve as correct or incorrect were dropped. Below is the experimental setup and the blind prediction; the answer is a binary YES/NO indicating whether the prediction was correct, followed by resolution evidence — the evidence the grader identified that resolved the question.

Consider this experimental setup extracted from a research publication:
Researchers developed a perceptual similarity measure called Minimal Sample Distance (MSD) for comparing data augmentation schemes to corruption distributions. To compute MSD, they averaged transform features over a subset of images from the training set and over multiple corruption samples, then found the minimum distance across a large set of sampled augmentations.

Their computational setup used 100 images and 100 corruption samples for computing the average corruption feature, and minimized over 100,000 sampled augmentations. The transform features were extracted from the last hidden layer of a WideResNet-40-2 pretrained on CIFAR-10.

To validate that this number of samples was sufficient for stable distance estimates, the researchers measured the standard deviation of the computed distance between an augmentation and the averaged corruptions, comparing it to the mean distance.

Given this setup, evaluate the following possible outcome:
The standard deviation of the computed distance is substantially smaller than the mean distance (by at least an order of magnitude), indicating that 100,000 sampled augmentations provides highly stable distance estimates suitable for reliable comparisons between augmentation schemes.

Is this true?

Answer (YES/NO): YES